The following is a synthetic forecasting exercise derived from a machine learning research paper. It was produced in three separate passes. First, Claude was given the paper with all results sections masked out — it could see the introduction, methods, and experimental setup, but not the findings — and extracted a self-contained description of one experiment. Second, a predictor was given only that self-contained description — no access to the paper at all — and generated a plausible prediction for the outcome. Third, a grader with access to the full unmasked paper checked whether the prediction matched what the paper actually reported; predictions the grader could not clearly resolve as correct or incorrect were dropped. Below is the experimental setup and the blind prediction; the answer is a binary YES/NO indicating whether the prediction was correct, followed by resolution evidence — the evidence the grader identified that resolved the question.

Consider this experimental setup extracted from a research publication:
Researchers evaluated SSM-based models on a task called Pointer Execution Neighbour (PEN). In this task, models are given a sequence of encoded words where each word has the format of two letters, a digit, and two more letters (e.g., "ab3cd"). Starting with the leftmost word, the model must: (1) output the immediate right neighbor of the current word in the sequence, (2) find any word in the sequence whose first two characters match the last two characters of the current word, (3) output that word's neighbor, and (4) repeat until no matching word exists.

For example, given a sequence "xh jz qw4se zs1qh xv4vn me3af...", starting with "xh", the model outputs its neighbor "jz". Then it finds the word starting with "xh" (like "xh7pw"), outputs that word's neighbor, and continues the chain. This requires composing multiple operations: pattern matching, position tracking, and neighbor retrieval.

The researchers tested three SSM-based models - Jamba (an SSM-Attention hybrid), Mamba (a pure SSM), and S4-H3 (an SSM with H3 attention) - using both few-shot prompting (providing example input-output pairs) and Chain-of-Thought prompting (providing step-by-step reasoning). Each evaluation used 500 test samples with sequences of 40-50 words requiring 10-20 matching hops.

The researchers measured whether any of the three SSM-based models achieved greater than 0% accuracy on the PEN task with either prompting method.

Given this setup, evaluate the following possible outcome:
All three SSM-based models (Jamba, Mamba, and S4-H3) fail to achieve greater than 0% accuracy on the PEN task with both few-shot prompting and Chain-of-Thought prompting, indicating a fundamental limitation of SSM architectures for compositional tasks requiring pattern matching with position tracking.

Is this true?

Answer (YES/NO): YES